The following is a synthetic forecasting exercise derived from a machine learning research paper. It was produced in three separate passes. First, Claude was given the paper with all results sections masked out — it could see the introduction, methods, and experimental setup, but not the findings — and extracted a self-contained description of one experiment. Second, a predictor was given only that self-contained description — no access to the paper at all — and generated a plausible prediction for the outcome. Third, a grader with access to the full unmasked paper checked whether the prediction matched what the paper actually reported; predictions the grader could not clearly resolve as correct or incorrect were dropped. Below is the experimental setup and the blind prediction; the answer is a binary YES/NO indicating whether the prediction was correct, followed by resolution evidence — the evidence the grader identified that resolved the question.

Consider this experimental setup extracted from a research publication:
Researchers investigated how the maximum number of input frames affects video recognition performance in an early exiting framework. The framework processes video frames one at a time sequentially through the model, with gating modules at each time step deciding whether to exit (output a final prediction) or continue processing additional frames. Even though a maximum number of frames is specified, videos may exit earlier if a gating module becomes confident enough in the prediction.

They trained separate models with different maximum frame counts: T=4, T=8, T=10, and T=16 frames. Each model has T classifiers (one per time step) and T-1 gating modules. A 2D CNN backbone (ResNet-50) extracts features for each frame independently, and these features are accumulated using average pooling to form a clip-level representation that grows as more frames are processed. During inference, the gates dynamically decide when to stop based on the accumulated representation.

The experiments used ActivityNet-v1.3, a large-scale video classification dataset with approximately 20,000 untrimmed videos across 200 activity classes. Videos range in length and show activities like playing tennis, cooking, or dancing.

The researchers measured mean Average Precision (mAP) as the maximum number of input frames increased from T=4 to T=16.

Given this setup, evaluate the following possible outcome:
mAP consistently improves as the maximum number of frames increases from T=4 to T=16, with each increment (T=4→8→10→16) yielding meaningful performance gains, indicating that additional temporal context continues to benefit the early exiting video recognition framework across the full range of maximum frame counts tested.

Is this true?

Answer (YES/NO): NO